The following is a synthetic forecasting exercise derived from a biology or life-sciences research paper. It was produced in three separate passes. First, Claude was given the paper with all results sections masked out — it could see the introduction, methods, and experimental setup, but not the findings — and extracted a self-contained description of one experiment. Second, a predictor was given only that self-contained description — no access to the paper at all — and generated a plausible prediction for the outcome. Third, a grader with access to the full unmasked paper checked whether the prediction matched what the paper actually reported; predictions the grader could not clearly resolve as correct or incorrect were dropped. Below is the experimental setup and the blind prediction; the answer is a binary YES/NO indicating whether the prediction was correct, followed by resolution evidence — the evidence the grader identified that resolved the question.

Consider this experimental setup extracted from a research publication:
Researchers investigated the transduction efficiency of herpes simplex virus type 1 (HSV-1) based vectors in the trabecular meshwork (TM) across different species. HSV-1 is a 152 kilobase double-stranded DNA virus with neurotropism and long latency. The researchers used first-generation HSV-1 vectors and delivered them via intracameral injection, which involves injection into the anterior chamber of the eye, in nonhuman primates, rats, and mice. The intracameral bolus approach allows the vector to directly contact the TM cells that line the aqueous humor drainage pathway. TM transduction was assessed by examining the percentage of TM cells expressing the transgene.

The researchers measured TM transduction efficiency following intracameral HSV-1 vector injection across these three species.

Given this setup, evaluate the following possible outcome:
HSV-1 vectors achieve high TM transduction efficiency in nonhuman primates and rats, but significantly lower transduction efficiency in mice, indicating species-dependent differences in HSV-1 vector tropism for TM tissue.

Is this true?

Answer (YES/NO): NO